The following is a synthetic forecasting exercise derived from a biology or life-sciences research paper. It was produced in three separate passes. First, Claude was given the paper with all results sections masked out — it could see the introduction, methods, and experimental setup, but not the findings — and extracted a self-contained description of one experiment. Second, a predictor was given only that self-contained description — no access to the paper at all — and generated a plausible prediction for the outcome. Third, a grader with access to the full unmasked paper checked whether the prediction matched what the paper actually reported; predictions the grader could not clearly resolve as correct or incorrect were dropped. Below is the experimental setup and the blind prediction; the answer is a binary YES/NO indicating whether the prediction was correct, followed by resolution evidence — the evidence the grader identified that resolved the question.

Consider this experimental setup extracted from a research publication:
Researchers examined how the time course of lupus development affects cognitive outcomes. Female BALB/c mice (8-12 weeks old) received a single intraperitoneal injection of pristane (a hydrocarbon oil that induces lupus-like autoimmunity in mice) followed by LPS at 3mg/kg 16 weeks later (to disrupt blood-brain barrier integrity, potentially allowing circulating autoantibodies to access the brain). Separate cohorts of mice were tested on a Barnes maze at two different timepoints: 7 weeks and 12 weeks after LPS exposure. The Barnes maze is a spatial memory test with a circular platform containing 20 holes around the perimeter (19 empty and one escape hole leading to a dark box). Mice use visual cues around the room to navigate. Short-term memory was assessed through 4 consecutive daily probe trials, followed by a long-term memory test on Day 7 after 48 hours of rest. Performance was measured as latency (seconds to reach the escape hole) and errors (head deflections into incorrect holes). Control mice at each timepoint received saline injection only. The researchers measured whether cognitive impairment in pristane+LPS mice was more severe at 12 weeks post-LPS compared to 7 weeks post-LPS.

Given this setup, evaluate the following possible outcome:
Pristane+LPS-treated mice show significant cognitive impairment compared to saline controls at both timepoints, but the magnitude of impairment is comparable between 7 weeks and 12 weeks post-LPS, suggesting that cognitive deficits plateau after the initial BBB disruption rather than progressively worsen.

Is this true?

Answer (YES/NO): NO